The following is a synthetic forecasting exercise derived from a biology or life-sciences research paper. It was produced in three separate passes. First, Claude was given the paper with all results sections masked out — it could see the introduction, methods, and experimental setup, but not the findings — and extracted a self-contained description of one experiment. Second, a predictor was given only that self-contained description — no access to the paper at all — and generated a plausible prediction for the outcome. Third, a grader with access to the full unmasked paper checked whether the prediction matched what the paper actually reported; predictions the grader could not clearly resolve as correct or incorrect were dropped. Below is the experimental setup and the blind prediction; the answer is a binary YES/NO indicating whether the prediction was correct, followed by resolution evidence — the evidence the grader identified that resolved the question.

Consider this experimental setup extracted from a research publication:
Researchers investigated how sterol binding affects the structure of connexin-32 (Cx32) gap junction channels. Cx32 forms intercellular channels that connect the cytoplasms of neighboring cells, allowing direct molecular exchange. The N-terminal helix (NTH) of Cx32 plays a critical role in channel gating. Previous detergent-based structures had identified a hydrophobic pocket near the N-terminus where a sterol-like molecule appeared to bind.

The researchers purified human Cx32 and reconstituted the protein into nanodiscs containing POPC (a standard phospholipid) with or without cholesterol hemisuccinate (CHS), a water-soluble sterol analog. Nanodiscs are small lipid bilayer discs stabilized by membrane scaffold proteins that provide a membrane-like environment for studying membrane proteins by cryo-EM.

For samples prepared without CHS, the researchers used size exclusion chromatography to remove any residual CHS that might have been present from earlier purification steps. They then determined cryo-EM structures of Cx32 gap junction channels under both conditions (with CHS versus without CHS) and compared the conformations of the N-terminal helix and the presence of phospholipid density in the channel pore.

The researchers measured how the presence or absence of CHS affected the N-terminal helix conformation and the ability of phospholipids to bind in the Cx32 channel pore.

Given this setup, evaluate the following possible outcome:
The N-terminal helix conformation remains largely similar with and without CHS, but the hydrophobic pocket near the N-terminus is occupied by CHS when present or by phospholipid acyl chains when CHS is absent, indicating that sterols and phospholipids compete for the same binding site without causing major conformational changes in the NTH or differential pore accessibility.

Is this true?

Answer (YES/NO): NO